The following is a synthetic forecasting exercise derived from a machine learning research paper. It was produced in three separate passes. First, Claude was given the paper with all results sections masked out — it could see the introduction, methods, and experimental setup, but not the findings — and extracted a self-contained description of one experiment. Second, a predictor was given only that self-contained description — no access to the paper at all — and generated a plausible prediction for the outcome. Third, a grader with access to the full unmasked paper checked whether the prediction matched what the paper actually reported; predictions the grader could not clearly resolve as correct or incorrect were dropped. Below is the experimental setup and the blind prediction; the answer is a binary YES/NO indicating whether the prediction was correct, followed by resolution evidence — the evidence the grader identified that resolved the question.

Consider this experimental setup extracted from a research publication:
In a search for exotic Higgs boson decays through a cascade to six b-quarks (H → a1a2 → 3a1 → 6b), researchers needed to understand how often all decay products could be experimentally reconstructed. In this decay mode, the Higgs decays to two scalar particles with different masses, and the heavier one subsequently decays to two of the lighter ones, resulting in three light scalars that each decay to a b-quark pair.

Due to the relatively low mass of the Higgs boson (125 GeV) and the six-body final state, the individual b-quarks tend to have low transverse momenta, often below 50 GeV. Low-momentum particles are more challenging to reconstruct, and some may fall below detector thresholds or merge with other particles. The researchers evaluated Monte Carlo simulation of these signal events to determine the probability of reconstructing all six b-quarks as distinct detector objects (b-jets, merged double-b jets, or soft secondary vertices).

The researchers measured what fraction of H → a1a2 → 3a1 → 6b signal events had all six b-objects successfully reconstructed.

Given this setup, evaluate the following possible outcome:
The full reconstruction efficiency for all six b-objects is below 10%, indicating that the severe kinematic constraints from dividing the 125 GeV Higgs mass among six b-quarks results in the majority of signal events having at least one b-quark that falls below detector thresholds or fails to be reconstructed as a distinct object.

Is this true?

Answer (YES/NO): YES